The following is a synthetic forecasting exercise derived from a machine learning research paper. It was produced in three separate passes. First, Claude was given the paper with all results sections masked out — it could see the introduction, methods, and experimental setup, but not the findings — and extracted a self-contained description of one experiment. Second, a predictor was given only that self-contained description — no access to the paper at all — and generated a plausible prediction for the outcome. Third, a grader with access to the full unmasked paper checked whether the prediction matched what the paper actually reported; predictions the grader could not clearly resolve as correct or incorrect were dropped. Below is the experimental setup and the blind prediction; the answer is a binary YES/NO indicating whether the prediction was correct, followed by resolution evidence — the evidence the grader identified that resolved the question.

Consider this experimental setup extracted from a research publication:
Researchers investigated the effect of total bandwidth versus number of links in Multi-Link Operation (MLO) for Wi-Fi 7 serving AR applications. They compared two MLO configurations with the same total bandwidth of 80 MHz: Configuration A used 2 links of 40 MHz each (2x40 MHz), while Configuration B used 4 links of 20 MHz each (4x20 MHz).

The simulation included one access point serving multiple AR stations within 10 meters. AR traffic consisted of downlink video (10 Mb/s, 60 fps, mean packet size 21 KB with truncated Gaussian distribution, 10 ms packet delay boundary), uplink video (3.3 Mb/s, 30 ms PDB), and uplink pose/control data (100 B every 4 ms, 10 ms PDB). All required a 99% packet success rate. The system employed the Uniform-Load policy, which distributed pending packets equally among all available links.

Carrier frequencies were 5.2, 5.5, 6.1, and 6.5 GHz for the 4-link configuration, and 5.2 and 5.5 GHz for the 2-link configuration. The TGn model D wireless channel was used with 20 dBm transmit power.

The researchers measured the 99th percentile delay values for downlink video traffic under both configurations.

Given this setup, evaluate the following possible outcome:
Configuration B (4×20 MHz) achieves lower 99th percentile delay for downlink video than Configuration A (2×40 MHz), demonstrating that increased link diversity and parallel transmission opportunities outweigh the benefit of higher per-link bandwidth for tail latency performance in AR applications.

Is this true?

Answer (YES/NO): YES